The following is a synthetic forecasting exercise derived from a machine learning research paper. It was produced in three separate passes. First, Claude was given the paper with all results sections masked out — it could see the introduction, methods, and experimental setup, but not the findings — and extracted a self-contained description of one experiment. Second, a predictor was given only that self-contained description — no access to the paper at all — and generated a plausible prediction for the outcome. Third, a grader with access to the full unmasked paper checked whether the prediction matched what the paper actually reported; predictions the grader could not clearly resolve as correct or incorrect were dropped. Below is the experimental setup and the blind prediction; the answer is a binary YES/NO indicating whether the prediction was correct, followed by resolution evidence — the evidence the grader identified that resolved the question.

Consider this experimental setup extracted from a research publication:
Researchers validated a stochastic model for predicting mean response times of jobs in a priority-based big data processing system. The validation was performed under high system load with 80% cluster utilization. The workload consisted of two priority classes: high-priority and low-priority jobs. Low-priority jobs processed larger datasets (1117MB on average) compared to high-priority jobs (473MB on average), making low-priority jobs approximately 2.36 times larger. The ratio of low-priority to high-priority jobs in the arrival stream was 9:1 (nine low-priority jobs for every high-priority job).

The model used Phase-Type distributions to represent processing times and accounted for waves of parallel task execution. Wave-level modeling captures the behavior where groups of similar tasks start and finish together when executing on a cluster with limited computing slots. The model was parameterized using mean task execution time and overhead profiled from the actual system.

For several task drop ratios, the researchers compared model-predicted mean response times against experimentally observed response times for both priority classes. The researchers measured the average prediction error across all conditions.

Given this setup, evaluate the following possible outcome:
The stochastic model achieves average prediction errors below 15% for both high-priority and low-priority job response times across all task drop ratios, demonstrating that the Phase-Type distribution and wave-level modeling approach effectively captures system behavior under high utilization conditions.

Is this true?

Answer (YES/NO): NO